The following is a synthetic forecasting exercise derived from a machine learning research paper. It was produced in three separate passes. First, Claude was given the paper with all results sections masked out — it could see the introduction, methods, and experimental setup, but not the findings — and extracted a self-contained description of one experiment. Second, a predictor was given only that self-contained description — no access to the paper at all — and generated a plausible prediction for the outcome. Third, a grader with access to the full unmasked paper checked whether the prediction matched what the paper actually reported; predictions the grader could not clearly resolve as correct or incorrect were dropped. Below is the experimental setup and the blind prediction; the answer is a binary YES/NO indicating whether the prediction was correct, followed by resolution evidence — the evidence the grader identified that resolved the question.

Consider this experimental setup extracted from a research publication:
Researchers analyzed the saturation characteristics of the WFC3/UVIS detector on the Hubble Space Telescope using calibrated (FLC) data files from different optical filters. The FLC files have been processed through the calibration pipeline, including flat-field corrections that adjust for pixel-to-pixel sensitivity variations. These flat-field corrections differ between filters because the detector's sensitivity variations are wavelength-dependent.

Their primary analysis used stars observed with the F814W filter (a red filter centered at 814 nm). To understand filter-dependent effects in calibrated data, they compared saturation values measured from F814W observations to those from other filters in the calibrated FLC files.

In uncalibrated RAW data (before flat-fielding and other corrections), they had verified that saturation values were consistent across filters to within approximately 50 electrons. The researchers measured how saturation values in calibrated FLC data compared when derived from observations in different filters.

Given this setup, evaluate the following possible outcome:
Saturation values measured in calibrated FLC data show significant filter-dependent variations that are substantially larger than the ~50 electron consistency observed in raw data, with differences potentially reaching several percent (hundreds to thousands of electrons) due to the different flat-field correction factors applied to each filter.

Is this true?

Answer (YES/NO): YES